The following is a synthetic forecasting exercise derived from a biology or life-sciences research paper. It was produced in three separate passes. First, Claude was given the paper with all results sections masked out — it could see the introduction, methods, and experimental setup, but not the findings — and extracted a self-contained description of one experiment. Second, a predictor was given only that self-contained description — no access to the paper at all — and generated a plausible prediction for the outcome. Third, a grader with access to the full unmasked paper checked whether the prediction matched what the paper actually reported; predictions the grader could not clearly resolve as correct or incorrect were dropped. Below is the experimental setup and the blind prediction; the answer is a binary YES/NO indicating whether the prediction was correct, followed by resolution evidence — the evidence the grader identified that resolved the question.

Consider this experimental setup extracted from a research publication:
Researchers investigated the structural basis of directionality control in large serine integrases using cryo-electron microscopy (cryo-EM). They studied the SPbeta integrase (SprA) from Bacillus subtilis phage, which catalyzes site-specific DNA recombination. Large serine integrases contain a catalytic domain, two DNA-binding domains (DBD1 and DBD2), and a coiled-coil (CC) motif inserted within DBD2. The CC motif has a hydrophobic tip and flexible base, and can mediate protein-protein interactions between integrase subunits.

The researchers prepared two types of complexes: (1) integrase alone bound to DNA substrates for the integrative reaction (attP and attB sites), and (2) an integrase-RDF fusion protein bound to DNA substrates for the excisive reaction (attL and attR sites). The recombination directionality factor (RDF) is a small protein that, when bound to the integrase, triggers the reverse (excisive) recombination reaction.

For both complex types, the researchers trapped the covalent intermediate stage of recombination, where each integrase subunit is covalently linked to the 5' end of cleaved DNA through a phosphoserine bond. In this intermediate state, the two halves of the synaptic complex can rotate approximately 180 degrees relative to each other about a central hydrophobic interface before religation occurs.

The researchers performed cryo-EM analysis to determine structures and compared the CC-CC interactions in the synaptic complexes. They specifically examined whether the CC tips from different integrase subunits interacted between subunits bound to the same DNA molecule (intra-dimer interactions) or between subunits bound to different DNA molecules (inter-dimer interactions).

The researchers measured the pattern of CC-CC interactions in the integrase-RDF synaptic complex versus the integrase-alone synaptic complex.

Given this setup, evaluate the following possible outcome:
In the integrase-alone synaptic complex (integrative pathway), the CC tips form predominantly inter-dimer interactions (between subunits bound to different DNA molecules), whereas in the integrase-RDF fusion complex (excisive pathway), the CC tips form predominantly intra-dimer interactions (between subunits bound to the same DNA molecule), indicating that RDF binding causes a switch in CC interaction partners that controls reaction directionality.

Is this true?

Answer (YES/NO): NO